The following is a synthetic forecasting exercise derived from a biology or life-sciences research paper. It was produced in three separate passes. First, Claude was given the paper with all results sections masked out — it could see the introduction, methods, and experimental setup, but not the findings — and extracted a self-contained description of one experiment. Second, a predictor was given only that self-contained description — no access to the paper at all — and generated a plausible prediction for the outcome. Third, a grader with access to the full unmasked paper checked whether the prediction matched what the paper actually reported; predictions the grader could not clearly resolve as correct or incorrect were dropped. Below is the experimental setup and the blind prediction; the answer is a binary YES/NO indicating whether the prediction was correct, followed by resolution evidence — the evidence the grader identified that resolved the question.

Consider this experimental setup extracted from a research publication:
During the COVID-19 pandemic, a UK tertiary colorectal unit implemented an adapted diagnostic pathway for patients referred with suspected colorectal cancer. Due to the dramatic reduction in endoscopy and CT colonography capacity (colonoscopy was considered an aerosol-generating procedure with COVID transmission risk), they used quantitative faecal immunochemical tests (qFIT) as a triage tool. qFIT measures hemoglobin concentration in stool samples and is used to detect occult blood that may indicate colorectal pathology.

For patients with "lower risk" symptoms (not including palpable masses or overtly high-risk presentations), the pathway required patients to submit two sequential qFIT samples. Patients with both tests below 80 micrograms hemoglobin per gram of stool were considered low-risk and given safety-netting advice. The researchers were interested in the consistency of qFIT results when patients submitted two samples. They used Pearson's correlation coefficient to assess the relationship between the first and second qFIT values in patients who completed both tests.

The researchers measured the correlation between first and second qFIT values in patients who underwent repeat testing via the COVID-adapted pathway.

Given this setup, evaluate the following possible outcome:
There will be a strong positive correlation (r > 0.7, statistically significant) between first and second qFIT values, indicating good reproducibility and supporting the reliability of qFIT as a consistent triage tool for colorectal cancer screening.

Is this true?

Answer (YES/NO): NO